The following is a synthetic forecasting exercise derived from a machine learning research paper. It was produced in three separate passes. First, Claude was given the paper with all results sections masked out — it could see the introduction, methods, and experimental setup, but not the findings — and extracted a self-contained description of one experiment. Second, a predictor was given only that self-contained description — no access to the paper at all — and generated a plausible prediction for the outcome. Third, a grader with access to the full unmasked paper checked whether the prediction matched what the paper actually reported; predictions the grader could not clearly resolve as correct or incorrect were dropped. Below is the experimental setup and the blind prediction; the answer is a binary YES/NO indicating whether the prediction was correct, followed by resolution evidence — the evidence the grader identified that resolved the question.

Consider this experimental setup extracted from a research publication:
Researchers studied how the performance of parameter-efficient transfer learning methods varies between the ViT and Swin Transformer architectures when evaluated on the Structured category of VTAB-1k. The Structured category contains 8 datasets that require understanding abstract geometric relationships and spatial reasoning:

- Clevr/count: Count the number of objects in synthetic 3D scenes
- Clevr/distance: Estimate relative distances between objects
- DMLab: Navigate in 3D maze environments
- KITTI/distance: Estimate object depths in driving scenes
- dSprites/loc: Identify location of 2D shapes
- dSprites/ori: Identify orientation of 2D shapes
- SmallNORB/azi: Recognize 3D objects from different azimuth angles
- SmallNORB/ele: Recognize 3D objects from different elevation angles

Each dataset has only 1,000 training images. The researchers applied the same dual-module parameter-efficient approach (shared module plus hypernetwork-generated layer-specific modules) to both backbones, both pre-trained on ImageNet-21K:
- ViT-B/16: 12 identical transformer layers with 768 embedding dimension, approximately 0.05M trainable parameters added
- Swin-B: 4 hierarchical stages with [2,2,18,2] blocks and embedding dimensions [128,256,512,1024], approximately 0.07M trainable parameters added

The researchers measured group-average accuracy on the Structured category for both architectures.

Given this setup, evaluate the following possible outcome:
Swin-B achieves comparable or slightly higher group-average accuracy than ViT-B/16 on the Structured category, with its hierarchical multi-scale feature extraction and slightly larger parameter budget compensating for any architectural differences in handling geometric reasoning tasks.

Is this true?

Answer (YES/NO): YES